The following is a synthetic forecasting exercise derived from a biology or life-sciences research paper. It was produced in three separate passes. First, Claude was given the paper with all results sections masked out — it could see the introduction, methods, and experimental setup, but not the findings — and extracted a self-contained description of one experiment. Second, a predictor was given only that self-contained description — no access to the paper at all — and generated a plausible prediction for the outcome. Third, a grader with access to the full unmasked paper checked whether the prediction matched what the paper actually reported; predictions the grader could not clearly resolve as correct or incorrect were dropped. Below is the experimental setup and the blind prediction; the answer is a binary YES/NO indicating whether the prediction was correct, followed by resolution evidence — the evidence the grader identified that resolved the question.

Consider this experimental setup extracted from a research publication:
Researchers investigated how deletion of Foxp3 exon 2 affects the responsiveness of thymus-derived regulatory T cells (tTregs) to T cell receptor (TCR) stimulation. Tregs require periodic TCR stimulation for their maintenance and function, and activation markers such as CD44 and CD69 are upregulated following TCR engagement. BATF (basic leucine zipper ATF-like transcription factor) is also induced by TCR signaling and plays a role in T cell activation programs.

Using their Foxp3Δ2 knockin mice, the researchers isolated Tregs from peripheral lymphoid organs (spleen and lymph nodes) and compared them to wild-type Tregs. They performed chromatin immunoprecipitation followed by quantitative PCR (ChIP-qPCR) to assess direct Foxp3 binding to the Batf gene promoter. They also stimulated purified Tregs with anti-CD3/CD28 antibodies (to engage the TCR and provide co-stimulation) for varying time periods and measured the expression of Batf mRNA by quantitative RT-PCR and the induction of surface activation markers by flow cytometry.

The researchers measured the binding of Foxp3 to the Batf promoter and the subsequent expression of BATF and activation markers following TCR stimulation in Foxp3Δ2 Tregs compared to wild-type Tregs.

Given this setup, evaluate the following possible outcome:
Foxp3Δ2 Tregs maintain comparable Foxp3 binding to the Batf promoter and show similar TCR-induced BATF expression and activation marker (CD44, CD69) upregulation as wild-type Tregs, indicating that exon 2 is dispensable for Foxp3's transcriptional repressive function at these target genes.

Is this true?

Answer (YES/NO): NO